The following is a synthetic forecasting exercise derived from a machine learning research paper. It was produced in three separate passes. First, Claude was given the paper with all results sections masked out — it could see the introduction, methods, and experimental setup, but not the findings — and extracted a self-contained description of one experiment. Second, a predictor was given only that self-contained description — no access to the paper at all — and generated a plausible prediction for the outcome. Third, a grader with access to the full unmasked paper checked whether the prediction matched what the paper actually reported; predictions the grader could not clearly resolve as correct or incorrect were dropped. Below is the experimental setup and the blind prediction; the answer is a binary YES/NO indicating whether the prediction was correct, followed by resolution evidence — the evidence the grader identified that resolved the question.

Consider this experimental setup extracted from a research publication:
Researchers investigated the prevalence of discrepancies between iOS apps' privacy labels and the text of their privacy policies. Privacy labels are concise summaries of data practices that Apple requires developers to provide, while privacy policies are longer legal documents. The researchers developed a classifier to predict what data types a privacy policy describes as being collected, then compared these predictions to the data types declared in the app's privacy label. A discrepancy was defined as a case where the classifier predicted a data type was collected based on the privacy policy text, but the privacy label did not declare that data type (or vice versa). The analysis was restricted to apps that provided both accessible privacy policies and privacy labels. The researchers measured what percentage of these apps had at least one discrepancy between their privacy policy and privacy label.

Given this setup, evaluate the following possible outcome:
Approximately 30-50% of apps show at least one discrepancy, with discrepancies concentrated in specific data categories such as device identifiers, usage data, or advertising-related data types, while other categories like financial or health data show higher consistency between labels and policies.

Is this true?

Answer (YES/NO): NO